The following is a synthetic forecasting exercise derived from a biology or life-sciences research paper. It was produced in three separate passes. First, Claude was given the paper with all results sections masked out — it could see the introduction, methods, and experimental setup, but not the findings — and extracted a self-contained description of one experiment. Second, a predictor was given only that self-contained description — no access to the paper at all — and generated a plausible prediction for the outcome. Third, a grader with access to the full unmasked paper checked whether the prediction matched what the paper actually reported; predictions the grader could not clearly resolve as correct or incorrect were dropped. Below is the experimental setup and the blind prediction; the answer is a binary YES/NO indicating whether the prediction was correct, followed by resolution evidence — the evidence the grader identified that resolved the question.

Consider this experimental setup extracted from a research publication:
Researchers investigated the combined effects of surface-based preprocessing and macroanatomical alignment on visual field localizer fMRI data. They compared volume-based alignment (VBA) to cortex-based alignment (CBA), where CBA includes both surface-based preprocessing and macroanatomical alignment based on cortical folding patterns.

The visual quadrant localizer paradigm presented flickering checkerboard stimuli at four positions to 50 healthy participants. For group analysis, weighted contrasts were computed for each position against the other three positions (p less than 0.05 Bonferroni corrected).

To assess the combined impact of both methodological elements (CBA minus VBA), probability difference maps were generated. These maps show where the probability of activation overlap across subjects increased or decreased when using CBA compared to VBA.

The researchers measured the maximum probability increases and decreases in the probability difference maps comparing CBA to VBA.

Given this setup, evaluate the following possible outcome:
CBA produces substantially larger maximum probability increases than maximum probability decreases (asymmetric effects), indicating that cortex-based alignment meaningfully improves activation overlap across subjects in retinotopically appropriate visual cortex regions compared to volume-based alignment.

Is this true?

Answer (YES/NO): YES